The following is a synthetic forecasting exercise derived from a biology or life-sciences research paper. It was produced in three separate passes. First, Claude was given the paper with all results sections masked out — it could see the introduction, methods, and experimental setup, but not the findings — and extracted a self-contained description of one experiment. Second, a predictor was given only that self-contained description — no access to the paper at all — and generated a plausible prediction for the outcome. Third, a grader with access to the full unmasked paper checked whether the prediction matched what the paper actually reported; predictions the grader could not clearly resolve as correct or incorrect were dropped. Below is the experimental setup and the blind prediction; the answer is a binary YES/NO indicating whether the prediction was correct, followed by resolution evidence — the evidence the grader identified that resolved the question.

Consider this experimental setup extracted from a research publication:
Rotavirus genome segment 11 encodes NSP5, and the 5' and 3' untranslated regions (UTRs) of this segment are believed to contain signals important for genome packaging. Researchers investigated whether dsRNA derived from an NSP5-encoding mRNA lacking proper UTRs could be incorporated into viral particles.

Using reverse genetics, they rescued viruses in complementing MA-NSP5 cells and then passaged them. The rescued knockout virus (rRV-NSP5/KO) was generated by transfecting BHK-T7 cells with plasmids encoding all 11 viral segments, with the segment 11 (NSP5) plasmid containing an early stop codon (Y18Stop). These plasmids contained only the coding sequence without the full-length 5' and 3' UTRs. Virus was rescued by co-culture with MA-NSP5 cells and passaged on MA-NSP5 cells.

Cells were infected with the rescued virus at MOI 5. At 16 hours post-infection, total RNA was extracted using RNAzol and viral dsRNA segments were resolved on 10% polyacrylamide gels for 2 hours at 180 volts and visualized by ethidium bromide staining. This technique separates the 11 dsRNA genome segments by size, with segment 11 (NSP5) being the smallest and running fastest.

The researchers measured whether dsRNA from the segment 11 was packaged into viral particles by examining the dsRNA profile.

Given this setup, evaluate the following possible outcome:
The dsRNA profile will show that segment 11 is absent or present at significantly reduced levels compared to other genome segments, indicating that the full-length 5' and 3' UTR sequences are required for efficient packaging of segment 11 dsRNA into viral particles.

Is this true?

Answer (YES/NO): YES